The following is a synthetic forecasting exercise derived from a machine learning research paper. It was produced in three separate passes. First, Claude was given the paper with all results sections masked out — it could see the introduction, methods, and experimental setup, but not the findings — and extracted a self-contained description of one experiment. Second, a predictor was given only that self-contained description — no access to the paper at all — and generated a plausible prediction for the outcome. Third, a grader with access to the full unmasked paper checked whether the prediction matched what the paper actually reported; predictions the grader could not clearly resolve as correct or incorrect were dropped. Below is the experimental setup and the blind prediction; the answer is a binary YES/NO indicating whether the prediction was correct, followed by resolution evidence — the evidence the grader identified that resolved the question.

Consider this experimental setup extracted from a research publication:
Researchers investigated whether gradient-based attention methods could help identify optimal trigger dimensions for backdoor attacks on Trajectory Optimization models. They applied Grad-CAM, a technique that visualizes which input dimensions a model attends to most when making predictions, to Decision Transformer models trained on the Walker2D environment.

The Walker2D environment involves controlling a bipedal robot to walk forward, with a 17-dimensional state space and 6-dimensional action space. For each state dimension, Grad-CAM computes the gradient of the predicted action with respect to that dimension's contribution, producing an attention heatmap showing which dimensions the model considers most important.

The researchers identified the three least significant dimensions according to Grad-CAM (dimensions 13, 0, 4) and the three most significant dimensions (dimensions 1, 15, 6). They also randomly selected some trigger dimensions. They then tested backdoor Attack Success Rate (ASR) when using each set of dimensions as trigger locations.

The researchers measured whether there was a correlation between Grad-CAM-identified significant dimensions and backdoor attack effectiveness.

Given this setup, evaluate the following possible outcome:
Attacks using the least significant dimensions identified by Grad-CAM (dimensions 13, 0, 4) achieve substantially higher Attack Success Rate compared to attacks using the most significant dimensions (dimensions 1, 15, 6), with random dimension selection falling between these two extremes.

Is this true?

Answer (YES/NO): NO